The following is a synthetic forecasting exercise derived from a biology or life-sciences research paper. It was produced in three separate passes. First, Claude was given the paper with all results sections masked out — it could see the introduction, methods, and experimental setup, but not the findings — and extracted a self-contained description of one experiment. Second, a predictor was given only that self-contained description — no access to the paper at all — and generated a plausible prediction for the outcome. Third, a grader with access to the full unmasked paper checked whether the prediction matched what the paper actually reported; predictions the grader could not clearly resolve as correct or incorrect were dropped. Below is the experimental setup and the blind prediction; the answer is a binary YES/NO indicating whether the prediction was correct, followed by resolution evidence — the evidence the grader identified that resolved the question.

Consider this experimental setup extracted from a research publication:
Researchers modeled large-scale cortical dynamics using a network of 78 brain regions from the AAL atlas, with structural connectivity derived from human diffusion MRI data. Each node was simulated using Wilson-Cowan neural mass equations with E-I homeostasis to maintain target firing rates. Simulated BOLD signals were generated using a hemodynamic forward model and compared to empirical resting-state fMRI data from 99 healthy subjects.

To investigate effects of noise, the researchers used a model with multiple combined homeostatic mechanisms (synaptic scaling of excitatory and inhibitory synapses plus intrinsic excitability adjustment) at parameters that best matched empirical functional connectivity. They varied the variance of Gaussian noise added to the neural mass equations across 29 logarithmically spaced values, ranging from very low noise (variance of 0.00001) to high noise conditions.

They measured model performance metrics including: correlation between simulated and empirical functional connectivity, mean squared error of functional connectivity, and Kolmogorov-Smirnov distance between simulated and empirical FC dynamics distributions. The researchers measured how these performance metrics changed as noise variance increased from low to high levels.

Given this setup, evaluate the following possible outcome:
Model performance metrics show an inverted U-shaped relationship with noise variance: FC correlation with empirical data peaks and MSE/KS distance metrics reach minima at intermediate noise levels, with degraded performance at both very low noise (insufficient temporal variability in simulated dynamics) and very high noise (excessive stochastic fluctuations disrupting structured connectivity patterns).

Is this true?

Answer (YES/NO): NO